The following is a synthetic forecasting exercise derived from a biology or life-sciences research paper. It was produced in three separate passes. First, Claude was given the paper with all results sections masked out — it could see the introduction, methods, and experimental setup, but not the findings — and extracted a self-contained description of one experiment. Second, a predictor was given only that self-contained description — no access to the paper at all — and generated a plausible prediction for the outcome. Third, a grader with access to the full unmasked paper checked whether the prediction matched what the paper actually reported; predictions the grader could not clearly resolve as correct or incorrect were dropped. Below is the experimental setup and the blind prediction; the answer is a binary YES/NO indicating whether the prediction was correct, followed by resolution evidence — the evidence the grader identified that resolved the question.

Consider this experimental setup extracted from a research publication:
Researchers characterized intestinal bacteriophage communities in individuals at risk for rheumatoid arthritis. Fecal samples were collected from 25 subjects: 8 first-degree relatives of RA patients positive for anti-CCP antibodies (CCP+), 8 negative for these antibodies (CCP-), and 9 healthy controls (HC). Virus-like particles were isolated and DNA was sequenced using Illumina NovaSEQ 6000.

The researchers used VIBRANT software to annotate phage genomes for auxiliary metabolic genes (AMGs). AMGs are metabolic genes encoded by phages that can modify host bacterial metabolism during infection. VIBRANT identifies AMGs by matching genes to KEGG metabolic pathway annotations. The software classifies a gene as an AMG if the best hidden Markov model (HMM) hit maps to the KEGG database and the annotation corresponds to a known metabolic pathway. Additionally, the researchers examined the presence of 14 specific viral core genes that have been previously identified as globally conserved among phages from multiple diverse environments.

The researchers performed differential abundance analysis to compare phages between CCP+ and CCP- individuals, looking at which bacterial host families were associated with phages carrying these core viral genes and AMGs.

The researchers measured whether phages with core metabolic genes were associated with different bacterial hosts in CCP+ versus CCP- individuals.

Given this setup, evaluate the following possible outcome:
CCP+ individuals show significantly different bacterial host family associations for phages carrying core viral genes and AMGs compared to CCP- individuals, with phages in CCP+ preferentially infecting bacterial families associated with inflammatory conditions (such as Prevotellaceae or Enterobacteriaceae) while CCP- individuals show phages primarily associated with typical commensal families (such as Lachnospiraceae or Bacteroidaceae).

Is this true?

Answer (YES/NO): NO